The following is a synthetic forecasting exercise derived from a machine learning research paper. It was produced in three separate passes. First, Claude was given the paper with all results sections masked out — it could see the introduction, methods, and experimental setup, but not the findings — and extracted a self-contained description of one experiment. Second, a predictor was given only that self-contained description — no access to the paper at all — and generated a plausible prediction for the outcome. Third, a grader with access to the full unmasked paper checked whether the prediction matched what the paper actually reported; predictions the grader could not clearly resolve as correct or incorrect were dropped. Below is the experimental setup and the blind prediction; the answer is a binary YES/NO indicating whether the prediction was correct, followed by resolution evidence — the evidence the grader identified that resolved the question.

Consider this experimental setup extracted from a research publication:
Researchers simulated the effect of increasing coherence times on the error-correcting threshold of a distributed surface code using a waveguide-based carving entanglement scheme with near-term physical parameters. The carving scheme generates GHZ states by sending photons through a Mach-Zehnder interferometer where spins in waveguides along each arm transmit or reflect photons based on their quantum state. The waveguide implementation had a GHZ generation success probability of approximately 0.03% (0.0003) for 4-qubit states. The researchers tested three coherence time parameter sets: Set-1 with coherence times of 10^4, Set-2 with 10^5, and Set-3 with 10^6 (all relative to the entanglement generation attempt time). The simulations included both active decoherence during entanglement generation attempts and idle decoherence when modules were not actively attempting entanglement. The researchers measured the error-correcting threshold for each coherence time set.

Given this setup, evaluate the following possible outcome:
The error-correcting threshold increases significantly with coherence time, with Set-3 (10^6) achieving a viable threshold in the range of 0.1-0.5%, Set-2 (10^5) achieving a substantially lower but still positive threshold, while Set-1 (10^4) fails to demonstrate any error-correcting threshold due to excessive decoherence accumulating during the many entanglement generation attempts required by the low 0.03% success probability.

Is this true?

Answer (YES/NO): NO